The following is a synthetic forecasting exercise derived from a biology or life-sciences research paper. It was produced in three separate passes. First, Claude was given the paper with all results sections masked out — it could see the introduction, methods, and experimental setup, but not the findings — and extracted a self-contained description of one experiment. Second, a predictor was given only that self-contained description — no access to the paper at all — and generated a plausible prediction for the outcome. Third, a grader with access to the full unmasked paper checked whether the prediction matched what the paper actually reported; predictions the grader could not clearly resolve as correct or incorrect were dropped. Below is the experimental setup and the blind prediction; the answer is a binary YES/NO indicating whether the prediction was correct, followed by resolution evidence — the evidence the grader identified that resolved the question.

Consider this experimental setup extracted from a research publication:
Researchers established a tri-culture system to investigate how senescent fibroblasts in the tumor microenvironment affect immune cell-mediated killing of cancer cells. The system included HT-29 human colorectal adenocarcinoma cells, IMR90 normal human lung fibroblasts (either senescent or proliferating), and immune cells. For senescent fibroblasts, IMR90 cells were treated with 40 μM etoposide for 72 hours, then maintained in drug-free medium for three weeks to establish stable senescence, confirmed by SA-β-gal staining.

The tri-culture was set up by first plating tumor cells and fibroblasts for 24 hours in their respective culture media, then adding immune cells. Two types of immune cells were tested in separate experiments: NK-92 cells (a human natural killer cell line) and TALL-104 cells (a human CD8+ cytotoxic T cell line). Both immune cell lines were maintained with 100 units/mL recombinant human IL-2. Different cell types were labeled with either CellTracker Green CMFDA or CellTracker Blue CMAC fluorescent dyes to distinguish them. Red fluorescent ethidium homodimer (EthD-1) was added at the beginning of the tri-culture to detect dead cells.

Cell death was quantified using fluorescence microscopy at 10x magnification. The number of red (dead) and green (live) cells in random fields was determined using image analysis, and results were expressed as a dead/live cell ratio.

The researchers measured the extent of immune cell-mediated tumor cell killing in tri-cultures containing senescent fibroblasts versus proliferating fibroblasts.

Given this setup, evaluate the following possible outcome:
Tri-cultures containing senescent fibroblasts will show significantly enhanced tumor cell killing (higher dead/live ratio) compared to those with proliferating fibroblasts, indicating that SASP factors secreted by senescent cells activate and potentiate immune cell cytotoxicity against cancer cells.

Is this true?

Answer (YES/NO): NO